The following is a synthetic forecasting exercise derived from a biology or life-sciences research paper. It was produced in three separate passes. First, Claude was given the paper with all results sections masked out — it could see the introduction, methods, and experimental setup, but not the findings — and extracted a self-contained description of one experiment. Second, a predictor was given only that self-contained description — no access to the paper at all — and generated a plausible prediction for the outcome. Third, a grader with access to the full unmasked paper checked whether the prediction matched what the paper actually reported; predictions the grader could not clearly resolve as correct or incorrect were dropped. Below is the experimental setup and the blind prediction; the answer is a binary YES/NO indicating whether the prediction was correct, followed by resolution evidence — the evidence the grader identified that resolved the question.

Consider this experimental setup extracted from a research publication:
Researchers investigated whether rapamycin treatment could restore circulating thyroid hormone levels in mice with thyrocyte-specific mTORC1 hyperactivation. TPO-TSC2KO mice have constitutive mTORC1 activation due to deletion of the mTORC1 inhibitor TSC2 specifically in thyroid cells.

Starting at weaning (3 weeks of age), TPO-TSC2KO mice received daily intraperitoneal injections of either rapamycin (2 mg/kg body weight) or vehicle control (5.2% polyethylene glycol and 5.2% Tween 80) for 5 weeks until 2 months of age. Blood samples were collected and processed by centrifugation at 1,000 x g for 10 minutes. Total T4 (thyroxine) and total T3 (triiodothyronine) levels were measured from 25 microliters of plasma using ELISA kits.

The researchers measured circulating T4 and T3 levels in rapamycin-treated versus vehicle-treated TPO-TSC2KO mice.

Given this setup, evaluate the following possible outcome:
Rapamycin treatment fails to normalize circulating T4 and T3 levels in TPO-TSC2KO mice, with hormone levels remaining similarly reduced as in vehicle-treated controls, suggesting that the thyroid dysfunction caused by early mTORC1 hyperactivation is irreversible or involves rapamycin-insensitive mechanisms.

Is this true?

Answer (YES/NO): NO